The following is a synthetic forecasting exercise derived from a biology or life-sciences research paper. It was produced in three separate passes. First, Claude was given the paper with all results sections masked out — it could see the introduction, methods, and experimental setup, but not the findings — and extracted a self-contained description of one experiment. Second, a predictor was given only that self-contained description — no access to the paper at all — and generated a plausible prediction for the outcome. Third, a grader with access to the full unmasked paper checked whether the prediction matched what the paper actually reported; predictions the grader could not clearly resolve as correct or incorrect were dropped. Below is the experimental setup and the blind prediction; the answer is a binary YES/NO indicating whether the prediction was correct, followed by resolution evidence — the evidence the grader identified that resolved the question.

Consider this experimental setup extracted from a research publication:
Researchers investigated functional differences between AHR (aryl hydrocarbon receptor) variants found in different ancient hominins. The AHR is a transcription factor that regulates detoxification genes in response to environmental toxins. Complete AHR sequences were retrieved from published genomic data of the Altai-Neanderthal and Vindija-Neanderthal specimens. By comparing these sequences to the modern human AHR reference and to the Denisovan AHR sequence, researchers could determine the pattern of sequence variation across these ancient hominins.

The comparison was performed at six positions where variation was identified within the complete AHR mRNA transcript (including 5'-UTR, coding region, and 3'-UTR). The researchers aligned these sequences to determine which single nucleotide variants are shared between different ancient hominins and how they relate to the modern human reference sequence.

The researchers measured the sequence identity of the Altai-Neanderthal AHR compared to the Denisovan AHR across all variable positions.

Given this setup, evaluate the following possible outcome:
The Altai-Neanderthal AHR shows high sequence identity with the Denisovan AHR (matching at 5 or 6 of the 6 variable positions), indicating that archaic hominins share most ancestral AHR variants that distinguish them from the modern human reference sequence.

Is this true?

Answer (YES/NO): YES